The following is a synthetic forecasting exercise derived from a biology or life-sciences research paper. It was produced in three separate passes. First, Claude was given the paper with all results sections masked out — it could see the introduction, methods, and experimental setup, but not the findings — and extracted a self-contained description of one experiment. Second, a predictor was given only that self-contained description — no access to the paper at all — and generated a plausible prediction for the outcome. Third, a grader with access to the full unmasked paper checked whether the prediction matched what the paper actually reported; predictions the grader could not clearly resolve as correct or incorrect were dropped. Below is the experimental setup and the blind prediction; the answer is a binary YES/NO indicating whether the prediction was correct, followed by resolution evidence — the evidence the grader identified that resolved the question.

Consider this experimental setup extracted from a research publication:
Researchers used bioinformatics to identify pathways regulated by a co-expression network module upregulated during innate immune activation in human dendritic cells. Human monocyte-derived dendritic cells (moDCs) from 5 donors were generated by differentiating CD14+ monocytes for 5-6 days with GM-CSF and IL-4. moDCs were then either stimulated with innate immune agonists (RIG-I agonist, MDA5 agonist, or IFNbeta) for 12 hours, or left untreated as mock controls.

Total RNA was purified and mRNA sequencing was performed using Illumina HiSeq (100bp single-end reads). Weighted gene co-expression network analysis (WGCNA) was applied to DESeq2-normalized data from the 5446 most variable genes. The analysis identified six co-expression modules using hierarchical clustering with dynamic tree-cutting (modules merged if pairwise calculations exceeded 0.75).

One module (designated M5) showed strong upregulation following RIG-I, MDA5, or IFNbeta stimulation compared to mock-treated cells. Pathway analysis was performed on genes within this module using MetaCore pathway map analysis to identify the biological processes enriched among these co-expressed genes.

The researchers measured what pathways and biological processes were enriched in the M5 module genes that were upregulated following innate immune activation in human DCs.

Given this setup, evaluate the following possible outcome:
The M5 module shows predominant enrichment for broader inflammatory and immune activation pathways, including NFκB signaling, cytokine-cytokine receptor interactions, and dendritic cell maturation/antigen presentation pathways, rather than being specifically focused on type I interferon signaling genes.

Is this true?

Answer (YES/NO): NO